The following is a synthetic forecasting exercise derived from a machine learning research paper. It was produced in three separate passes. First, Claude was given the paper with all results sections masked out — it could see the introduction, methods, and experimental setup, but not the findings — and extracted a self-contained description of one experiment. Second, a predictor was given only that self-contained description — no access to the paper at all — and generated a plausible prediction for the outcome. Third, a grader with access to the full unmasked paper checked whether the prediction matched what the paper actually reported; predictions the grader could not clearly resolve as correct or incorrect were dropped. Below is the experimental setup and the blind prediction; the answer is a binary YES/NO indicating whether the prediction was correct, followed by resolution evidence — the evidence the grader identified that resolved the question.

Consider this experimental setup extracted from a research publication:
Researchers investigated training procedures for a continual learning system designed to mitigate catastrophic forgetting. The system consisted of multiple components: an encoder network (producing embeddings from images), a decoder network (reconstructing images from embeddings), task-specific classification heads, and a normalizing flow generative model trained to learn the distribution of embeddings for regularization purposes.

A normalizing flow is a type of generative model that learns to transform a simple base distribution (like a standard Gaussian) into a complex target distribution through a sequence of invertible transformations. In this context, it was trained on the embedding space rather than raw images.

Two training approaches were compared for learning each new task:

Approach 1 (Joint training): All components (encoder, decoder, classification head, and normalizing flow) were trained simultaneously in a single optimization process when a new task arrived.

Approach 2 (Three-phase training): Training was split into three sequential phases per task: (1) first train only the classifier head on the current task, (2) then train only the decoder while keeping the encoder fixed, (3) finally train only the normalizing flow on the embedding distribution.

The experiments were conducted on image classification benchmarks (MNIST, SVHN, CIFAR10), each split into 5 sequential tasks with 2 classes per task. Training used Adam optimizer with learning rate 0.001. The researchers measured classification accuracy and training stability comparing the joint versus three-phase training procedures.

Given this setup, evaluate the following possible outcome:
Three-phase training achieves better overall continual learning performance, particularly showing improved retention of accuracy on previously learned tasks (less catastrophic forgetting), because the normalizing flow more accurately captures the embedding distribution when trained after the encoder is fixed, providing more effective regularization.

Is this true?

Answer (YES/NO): NO